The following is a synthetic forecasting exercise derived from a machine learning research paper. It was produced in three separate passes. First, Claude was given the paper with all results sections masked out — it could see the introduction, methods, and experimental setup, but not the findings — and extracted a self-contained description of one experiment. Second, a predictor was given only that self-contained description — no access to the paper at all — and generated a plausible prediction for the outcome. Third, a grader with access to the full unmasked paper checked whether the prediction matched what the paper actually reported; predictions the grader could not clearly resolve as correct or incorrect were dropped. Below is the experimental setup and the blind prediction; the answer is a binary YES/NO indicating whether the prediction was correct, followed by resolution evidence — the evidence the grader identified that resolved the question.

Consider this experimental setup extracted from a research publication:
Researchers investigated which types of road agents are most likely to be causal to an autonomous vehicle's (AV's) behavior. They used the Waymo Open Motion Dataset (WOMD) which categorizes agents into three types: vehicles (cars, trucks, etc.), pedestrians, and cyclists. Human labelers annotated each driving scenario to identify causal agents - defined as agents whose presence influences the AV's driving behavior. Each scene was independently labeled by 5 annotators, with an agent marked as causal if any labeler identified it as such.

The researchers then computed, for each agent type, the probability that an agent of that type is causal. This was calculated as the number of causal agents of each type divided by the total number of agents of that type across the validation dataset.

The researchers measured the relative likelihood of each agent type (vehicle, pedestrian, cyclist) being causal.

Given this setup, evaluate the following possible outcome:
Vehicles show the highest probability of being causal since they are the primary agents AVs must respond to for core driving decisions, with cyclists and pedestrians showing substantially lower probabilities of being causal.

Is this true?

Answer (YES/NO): NO